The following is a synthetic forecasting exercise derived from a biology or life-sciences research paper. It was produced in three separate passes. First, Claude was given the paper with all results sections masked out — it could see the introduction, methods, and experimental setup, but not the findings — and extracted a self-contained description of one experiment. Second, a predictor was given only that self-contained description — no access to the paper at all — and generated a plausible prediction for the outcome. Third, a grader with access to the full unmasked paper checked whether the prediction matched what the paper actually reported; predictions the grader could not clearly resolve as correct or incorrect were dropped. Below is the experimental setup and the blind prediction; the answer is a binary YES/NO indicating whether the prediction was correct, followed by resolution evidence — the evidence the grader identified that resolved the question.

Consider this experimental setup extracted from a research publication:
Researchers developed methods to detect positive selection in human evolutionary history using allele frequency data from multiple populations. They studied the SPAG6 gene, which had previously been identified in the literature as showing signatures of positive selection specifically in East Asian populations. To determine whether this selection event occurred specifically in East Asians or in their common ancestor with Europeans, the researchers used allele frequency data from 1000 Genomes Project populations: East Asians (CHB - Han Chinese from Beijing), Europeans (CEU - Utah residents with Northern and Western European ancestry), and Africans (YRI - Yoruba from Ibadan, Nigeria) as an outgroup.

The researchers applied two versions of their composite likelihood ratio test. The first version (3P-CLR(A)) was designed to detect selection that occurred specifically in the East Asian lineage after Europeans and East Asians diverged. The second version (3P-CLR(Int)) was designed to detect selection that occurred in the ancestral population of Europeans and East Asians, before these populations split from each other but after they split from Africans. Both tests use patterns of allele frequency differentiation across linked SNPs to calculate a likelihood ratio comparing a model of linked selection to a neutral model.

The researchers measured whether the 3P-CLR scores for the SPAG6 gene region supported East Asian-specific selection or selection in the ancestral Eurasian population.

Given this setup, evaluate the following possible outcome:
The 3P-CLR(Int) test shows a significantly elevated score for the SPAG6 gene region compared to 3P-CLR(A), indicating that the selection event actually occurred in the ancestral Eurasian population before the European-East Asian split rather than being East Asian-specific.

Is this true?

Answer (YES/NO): YES